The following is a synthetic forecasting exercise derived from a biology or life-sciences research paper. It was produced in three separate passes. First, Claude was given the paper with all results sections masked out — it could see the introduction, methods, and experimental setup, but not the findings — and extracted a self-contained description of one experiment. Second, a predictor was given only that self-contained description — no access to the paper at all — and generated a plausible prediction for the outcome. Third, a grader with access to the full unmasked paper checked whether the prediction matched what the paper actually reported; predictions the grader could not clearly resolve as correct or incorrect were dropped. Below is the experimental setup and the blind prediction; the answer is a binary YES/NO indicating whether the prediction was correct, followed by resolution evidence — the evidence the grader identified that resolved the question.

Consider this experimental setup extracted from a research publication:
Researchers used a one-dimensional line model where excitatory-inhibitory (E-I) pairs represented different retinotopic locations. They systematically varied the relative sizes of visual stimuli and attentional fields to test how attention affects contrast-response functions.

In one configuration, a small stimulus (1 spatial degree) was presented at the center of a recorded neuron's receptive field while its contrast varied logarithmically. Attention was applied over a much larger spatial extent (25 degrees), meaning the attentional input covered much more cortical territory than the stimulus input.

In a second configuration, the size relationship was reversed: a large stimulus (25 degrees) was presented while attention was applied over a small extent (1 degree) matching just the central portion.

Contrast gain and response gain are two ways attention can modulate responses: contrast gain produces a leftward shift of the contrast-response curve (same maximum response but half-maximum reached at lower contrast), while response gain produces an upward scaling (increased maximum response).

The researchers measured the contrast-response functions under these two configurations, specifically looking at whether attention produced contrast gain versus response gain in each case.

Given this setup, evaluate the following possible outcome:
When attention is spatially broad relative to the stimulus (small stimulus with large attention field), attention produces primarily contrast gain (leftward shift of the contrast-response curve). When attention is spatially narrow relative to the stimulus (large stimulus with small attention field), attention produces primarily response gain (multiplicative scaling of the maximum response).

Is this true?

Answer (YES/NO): YES